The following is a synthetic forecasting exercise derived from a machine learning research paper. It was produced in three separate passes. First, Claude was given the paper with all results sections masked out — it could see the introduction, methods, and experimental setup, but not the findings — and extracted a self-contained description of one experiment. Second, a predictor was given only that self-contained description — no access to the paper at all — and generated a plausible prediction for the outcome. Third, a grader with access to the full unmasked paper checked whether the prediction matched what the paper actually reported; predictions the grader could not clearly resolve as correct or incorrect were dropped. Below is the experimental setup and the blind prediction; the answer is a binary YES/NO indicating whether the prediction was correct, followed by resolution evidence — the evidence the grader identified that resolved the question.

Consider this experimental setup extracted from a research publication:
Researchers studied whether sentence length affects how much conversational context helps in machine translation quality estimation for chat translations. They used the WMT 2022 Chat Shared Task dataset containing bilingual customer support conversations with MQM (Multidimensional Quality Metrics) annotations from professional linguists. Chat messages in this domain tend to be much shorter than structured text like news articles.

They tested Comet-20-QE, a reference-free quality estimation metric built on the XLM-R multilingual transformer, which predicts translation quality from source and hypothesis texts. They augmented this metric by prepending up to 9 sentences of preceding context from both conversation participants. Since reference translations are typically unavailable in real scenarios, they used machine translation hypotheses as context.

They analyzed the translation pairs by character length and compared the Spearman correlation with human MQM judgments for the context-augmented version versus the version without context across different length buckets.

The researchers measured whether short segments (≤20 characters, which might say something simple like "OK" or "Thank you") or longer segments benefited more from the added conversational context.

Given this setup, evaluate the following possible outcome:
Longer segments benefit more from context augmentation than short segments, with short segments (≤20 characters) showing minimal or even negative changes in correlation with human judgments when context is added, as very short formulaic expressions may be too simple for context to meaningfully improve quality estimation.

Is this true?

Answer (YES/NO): NO